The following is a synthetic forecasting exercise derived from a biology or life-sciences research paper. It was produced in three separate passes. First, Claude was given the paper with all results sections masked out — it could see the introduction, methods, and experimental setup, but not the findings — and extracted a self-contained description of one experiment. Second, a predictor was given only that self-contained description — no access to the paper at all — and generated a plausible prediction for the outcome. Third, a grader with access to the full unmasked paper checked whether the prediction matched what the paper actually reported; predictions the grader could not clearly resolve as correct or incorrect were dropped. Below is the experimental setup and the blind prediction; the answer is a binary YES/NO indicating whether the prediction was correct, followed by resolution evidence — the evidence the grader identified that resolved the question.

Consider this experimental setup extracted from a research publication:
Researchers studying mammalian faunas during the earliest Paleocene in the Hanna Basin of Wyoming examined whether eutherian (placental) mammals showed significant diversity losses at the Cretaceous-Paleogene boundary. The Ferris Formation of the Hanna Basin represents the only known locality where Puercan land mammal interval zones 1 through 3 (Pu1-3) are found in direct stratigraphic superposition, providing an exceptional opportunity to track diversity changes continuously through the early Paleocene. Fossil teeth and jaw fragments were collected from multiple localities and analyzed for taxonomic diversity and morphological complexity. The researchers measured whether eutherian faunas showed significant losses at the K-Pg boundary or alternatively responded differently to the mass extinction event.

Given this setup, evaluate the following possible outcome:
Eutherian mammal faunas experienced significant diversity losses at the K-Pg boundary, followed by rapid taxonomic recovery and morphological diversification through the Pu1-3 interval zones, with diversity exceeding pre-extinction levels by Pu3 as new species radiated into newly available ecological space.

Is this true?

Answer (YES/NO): NO